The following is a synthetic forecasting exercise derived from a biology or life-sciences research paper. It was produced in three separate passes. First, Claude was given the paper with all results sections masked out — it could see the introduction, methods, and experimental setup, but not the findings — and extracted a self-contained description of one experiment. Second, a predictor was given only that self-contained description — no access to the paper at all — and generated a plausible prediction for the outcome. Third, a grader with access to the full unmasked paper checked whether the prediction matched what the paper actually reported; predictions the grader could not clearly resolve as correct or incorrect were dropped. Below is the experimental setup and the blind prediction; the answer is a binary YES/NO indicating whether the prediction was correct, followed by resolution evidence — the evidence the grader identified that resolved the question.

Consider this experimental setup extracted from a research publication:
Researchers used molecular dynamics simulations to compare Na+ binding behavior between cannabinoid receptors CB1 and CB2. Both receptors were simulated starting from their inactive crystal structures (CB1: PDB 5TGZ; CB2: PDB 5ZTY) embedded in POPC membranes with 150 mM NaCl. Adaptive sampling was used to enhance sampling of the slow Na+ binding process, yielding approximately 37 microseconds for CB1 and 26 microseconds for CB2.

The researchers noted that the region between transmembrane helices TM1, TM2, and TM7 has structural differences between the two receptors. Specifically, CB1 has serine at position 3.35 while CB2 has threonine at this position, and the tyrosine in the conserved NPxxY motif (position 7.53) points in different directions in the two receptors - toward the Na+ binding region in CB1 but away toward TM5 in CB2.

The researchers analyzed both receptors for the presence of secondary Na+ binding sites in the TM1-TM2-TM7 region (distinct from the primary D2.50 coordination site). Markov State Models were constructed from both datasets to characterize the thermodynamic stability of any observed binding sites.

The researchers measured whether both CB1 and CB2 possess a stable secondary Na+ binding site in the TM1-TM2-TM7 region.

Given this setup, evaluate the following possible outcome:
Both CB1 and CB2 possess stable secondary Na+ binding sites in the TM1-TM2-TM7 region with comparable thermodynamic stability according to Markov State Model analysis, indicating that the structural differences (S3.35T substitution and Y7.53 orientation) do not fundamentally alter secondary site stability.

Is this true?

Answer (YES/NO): NO